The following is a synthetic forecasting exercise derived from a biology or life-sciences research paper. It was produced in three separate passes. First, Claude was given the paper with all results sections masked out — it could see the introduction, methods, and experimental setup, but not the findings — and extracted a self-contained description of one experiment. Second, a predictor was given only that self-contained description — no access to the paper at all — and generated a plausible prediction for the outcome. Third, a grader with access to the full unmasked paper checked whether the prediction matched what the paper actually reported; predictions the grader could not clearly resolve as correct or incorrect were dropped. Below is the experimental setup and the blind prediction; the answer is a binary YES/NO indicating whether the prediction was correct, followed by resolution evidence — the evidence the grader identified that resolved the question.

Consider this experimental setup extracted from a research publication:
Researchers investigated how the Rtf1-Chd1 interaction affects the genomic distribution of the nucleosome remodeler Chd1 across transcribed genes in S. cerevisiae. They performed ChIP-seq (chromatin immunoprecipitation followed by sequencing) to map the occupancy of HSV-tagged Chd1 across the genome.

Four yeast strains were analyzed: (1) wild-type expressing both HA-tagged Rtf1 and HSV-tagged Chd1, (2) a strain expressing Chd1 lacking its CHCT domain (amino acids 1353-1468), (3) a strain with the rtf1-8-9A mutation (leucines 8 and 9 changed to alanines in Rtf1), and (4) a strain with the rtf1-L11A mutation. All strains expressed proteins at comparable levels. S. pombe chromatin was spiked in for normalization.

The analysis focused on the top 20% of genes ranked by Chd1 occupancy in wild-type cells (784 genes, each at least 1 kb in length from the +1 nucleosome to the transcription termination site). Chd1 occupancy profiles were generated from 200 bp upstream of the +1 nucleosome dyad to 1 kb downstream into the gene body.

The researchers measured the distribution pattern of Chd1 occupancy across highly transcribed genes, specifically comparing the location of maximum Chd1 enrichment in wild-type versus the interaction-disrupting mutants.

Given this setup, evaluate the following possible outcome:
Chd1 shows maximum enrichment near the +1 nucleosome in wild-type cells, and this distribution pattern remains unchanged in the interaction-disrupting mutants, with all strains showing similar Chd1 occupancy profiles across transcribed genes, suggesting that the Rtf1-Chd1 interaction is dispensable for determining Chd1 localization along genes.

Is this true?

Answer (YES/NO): NO